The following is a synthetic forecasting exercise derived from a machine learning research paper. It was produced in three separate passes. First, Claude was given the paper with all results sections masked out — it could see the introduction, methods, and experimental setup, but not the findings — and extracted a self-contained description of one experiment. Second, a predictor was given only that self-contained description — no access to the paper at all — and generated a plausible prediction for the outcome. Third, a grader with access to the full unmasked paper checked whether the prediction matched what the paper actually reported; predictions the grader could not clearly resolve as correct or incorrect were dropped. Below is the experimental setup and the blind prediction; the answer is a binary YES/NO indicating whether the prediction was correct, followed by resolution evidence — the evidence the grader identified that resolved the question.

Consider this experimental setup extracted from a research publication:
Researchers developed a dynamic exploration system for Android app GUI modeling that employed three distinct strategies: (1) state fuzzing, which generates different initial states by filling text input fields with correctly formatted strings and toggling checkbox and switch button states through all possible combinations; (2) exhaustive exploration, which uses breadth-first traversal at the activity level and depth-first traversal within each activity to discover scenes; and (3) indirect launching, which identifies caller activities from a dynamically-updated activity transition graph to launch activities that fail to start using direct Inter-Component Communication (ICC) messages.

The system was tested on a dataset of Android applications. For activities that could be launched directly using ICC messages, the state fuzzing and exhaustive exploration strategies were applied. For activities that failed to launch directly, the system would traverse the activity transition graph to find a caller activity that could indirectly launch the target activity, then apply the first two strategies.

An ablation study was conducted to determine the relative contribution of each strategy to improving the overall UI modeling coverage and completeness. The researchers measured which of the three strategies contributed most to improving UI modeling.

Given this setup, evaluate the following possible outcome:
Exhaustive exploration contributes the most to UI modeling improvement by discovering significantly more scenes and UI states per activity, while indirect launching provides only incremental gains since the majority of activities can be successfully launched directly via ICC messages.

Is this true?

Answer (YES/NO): NO